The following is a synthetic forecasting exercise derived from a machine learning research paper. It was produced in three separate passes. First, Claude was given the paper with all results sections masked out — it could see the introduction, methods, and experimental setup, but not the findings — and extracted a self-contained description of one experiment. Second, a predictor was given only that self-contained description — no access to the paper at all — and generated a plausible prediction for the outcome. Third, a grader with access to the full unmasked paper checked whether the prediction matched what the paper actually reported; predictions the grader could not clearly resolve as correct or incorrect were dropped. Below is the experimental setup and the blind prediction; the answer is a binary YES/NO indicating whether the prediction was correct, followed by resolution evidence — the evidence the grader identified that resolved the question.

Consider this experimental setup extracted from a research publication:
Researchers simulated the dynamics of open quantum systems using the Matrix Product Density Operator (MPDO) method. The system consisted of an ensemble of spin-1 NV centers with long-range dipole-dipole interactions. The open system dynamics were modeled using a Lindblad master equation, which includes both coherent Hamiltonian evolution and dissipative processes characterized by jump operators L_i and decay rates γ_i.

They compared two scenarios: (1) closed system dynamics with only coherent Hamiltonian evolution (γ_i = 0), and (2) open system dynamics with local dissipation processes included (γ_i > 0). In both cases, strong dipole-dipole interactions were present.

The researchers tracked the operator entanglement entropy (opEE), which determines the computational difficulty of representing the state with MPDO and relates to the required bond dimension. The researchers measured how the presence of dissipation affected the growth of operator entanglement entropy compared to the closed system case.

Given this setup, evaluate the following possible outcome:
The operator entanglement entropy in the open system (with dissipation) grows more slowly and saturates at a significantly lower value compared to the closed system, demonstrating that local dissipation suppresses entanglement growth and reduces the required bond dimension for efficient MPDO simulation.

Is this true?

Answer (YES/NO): YES